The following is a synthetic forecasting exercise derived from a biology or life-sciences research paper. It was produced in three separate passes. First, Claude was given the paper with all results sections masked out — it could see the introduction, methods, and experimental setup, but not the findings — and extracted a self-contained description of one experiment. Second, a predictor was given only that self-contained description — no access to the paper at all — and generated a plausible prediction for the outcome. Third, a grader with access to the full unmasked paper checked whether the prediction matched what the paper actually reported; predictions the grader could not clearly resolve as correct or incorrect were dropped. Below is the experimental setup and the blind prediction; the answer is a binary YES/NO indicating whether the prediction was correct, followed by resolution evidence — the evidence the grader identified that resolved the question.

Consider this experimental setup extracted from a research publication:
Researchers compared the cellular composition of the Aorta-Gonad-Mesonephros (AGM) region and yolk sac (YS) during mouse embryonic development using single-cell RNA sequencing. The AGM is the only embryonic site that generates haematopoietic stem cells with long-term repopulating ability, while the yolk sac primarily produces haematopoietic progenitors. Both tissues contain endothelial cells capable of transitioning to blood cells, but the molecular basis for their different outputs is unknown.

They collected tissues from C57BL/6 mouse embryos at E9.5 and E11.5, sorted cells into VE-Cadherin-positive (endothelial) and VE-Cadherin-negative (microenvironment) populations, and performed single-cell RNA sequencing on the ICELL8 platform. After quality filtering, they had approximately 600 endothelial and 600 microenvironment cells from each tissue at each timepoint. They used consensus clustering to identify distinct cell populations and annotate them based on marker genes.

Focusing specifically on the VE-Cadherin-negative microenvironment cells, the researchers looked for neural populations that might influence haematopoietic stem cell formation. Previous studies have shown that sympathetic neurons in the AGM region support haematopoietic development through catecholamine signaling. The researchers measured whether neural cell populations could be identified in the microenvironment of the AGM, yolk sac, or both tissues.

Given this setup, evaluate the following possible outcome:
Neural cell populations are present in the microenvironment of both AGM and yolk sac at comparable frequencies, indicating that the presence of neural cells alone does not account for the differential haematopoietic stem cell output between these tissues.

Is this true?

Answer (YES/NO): NO